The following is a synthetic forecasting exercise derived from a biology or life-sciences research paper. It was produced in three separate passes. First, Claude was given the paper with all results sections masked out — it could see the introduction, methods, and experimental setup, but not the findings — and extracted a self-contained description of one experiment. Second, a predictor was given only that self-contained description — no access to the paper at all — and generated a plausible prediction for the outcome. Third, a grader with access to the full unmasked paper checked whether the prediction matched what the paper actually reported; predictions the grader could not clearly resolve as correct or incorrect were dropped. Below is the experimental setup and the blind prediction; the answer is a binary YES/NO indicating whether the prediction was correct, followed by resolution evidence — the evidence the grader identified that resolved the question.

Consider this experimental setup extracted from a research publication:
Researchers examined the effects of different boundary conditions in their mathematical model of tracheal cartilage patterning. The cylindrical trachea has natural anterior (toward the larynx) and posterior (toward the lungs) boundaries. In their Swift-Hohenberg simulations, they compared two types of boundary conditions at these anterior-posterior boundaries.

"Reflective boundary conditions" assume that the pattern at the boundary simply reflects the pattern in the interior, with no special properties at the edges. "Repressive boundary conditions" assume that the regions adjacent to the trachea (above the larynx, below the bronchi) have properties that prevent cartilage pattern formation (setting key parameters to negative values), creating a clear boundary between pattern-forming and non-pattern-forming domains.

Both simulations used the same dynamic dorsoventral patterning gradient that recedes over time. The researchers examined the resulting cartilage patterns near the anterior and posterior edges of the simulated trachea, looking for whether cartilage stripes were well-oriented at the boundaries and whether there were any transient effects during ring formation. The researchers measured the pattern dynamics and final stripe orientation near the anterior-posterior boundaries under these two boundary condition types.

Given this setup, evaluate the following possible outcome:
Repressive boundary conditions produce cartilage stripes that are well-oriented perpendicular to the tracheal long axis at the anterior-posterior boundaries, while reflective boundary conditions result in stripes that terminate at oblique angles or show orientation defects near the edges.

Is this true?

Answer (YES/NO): YES